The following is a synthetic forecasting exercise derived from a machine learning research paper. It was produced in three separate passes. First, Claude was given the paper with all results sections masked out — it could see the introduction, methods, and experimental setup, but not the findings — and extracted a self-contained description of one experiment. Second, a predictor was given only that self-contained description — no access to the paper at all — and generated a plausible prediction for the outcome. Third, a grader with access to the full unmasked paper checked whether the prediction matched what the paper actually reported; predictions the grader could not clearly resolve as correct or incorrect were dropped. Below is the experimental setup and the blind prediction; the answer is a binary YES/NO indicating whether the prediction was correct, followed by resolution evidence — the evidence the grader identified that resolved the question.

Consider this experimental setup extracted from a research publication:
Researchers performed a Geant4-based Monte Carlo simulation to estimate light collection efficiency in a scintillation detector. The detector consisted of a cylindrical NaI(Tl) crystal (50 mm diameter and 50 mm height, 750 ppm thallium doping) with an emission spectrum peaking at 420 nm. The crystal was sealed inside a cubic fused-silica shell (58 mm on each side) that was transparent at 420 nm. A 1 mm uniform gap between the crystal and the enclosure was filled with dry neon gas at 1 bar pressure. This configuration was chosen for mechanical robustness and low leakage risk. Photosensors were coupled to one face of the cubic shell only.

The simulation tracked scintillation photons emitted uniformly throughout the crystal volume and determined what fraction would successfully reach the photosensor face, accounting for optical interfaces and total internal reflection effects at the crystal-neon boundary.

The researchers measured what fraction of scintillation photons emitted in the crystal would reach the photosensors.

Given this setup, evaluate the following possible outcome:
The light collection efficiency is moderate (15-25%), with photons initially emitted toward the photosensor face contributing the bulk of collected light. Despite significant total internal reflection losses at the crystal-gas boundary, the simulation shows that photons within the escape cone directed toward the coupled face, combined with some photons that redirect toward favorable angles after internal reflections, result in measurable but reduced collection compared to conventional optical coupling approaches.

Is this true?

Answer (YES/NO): NO